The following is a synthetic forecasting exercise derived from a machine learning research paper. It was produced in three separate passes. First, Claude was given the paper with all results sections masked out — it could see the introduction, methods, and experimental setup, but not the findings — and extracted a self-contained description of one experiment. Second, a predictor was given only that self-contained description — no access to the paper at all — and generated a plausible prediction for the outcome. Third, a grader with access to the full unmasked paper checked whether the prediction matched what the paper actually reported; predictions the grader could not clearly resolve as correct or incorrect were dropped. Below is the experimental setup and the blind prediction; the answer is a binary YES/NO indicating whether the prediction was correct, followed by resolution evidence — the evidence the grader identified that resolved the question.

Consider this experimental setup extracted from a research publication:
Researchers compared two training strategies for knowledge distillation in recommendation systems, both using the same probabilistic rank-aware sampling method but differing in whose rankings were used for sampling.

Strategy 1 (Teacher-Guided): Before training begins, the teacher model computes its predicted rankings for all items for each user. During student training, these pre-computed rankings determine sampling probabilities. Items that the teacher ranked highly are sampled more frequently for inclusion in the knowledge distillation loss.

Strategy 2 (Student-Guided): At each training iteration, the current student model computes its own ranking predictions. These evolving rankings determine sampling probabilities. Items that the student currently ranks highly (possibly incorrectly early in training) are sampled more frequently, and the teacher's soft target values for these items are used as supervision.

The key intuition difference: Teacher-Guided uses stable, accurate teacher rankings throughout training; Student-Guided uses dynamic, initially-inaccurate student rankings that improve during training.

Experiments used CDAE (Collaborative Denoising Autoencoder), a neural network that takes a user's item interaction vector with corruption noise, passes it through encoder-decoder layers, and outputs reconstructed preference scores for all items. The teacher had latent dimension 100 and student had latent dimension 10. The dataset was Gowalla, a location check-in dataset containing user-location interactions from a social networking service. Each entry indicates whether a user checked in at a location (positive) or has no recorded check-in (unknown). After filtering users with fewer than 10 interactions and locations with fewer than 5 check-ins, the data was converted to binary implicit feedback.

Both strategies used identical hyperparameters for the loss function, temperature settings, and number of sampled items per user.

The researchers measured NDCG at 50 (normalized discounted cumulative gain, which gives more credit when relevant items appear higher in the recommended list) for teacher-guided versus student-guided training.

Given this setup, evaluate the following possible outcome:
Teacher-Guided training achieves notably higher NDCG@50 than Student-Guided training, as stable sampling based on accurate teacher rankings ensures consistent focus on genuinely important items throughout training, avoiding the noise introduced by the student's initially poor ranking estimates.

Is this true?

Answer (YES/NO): NO